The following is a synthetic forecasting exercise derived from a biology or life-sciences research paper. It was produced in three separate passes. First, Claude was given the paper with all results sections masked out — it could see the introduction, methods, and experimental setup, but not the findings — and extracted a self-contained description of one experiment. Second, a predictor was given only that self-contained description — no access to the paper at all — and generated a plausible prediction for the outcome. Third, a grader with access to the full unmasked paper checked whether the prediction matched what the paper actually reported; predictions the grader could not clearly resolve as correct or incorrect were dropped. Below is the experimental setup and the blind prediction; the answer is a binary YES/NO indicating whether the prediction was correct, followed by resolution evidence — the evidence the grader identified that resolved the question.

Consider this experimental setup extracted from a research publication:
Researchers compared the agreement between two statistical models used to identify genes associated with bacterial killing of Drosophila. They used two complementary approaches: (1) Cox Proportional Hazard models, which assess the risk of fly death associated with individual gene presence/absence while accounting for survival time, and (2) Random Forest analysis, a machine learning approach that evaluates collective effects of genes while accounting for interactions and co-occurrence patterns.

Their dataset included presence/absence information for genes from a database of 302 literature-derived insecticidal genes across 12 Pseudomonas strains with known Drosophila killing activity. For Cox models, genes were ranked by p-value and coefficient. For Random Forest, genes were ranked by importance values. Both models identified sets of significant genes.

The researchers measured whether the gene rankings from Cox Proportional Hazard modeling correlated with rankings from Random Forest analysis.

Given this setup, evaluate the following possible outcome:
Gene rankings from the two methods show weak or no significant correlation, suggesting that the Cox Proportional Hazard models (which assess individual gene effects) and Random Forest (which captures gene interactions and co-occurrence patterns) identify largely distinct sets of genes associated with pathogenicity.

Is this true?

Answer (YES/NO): NO